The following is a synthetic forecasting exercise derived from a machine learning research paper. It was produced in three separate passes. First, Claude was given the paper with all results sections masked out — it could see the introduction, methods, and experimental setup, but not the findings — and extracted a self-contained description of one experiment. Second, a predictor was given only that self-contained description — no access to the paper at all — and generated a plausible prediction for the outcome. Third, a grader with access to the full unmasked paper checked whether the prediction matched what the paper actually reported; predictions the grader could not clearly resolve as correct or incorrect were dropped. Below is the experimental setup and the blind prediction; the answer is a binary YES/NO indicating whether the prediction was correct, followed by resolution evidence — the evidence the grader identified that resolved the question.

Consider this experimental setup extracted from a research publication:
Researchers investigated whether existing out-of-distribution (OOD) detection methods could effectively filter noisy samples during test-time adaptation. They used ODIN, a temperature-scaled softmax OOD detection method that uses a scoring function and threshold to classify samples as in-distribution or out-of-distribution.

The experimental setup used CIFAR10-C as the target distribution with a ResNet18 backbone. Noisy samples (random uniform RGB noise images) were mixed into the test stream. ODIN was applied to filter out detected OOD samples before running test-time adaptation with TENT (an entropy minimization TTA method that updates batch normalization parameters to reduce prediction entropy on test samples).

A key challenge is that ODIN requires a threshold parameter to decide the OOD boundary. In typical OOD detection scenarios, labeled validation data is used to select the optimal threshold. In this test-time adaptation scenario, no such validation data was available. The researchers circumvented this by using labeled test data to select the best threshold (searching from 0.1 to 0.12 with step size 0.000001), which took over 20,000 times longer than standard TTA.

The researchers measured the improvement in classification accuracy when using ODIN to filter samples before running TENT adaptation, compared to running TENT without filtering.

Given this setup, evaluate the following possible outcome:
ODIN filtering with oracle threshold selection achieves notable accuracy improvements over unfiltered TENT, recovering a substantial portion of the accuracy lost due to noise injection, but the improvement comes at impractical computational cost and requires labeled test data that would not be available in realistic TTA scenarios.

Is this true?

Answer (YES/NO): NO